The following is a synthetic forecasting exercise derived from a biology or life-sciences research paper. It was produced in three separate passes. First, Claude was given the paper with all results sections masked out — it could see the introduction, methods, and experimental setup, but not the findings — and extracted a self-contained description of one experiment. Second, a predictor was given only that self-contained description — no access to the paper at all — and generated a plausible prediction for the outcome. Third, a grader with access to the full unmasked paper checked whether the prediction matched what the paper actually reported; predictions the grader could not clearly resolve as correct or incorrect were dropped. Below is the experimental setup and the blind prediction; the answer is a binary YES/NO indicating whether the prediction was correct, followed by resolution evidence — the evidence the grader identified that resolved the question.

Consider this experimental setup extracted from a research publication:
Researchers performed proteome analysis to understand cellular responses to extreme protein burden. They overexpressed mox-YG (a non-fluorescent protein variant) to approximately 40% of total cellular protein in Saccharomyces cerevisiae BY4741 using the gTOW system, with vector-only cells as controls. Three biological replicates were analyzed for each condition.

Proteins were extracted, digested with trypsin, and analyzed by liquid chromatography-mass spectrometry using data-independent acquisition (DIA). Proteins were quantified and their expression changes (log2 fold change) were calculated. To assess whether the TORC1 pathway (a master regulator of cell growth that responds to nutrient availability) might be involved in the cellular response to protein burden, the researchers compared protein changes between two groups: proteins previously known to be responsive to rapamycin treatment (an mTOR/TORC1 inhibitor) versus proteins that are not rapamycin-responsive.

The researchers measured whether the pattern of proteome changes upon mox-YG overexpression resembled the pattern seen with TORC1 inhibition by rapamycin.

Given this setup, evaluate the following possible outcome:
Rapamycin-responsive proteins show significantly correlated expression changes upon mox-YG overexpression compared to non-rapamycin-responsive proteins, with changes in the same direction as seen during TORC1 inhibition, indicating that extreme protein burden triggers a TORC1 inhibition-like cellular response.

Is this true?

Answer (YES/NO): YES